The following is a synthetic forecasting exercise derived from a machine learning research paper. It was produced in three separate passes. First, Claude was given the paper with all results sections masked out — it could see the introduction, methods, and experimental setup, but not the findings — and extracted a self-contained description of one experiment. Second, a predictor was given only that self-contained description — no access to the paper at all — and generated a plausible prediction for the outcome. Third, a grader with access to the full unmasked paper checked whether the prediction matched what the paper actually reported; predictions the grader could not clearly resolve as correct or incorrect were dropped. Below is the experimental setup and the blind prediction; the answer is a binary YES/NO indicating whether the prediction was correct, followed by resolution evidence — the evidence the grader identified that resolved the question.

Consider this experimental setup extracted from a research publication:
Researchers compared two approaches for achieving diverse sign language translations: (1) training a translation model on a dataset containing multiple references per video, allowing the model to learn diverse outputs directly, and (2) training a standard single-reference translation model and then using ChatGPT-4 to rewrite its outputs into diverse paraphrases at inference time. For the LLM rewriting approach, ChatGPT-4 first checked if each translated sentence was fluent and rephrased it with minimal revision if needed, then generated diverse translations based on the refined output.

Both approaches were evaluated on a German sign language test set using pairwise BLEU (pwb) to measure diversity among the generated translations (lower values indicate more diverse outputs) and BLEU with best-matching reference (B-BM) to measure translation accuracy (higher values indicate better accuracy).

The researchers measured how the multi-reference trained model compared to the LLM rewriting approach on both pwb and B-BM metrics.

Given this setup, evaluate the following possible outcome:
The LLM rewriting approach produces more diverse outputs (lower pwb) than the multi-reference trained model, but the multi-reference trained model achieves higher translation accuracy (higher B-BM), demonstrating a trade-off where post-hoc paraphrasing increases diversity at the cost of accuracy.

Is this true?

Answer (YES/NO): YES